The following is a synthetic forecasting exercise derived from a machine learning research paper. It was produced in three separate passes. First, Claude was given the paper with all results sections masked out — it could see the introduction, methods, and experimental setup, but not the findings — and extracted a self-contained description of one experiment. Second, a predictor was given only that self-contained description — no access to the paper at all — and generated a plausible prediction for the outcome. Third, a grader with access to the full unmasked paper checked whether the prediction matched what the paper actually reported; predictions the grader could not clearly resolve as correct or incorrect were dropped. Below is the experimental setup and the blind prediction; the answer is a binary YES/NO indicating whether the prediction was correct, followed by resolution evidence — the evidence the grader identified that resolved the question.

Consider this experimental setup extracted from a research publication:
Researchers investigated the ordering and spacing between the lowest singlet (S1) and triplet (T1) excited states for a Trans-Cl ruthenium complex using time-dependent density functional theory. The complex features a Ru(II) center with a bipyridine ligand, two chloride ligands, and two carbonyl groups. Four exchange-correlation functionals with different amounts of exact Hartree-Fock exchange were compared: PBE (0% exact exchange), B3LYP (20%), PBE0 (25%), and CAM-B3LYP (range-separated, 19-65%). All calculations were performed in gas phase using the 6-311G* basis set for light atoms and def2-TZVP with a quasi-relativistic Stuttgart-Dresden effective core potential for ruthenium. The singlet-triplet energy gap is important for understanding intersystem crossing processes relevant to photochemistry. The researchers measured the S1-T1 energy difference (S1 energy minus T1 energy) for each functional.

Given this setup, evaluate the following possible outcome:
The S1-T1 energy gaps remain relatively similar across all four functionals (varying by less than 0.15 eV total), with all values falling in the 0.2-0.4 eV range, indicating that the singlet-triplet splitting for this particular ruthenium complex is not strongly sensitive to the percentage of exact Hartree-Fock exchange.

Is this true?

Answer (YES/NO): NO